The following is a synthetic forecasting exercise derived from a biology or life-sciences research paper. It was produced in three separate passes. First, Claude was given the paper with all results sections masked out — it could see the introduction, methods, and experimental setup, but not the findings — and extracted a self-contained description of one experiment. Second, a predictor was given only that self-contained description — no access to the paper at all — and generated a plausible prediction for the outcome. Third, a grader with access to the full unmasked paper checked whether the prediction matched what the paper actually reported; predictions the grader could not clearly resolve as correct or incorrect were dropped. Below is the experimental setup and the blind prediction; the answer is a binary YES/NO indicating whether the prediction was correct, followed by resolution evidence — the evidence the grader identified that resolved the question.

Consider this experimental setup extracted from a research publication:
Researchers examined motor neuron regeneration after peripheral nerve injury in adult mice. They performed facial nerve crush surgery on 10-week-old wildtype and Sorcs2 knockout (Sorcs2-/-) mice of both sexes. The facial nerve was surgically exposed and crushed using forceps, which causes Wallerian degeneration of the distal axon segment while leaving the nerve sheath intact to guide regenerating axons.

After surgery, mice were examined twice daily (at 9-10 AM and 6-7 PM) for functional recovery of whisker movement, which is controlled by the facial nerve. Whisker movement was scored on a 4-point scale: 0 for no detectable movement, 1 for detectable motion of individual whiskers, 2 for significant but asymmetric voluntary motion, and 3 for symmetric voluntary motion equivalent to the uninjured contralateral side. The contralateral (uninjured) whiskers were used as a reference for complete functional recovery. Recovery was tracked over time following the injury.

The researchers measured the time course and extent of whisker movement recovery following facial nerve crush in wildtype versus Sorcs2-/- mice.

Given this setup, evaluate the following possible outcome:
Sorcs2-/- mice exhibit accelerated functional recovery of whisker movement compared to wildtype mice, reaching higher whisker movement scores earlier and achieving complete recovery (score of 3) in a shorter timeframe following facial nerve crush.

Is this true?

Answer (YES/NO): NO